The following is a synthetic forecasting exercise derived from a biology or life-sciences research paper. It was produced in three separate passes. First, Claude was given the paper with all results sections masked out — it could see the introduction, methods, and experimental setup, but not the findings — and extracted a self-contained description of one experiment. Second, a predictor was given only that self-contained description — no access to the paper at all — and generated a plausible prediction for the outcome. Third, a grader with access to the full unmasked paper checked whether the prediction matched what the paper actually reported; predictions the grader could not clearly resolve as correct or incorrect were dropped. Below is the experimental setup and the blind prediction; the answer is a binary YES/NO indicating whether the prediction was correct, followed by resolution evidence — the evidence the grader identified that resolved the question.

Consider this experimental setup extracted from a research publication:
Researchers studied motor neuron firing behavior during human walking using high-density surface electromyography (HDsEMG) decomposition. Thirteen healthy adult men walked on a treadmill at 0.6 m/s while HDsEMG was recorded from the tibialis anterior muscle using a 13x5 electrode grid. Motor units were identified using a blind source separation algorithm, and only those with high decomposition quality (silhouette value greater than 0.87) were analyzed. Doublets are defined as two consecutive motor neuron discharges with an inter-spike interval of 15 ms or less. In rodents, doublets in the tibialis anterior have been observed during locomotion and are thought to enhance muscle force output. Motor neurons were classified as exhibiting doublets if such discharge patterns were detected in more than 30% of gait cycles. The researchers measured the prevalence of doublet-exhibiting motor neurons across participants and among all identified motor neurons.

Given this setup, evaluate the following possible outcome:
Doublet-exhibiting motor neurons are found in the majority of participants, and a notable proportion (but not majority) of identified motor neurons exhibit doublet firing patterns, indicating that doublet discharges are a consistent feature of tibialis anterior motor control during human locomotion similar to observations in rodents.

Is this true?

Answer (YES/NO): YES